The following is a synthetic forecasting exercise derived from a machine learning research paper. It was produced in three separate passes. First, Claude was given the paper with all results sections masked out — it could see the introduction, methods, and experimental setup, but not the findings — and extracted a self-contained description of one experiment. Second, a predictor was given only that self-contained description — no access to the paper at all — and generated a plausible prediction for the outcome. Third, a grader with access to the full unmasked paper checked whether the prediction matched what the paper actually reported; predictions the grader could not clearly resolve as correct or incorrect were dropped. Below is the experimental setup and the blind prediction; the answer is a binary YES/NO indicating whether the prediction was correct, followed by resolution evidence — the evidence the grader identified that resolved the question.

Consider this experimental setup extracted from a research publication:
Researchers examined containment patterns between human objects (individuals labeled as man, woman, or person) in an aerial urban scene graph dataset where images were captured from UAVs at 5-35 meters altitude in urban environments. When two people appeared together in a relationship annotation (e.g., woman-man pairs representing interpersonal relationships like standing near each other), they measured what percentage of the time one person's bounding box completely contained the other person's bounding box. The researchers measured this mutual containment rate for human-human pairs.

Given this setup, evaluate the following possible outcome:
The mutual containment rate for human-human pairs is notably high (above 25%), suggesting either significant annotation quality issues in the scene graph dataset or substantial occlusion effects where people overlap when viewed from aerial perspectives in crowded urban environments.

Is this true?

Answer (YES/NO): NO